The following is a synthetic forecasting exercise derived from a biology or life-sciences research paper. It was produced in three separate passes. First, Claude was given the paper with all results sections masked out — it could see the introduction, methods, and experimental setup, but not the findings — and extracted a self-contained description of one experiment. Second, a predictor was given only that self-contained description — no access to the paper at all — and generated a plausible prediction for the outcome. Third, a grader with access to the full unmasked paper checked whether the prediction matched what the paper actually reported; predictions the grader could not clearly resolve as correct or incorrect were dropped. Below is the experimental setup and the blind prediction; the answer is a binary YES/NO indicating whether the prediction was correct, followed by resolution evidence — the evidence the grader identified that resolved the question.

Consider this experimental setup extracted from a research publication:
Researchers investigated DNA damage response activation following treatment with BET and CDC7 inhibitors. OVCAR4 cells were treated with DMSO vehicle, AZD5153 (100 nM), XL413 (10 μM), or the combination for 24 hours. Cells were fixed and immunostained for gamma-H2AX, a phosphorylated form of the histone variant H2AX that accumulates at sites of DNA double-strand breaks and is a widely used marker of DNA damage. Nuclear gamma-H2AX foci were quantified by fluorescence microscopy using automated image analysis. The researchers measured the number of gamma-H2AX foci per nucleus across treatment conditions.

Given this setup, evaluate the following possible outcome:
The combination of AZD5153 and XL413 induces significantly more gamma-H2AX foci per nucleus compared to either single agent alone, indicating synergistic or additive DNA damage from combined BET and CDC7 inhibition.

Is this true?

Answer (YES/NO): NO